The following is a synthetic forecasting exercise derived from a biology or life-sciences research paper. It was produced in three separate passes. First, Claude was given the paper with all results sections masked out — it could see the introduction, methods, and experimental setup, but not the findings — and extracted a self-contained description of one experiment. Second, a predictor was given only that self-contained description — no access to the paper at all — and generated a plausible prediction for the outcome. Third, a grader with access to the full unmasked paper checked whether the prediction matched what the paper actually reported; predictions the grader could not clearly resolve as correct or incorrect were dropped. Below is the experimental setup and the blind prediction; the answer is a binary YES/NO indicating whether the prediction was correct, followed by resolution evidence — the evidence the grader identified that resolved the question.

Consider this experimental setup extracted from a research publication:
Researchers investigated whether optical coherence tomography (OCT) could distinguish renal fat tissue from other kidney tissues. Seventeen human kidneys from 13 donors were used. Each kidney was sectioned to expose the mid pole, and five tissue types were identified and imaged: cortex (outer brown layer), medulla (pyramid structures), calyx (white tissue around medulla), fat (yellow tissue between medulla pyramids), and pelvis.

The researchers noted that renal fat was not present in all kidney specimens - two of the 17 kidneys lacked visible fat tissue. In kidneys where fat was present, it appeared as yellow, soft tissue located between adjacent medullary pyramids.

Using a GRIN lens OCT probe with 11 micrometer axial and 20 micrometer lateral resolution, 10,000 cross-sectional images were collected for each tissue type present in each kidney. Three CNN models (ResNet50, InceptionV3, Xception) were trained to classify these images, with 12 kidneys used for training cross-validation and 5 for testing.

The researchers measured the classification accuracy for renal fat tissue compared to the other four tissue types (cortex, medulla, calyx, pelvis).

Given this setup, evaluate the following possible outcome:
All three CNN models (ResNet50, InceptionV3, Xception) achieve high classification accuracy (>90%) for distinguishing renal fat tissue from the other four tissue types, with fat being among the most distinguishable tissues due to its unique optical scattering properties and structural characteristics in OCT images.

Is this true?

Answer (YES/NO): NO